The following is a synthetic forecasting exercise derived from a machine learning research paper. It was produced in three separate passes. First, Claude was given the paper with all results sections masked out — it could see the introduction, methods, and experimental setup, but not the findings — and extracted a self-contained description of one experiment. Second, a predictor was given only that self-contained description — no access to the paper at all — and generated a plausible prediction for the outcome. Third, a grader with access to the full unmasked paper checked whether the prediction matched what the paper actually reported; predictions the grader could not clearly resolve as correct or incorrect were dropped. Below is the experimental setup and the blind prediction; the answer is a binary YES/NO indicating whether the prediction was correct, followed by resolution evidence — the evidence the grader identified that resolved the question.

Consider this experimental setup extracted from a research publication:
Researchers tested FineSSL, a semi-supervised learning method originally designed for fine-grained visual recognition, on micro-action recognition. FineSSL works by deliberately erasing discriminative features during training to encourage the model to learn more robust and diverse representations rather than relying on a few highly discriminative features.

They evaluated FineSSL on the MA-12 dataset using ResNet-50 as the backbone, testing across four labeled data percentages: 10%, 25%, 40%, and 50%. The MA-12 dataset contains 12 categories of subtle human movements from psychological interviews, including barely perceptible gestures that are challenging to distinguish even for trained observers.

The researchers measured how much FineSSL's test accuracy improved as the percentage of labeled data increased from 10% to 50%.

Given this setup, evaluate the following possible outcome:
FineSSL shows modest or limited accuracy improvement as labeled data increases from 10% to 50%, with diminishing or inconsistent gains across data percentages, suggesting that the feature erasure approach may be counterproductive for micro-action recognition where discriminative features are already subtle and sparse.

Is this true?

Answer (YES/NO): YES